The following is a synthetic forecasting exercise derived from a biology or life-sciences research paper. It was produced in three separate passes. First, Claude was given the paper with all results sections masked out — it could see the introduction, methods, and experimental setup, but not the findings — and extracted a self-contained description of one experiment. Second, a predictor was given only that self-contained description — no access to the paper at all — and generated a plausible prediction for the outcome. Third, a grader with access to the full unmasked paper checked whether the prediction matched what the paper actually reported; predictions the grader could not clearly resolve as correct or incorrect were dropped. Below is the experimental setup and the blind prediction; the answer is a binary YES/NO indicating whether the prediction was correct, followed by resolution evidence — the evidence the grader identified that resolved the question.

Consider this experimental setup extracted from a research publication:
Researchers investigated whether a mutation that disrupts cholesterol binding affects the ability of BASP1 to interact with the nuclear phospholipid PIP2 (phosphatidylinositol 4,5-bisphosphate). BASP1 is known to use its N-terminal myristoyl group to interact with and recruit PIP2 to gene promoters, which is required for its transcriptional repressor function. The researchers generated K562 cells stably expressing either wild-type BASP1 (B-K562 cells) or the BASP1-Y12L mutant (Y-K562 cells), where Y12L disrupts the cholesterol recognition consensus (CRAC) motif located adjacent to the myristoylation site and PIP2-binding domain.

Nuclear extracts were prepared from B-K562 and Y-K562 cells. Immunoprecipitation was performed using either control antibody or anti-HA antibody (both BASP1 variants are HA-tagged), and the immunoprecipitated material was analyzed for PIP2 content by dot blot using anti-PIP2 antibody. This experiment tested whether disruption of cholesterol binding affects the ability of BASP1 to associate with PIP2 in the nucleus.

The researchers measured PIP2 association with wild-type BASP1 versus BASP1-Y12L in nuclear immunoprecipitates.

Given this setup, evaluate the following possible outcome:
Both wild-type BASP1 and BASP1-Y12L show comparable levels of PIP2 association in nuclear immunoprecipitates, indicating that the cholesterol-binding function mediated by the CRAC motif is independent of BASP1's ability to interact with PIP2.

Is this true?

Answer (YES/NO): YES